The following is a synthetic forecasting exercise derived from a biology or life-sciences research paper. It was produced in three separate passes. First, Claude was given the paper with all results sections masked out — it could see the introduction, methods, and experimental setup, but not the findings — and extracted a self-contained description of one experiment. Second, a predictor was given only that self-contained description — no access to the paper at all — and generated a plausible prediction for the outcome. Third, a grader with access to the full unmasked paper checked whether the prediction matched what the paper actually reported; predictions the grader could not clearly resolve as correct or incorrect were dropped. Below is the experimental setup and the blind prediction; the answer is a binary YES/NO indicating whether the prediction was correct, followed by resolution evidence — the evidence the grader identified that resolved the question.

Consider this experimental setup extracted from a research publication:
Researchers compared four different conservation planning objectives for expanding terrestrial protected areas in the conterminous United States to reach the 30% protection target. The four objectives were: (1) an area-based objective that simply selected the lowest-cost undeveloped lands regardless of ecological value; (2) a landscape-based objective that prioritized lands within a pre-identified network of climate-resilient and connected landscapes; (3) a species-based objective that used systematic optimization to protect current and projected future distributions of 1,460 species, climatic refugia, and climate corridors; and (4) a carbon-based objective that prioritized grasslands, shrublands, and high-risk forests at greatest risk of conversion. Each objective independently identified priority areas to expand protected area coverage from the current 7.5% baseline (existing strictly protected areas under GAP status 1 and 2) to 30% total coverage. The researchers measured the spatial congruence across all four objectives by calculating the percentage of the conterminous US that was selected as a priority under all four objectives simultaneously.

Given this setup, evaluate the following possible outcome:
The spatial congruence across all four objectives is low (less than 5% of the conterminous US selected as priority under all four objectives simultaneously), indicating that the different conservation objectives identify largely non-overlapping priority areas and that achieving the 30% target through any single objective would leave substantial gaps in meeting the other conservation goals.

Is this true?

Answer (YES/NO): YES